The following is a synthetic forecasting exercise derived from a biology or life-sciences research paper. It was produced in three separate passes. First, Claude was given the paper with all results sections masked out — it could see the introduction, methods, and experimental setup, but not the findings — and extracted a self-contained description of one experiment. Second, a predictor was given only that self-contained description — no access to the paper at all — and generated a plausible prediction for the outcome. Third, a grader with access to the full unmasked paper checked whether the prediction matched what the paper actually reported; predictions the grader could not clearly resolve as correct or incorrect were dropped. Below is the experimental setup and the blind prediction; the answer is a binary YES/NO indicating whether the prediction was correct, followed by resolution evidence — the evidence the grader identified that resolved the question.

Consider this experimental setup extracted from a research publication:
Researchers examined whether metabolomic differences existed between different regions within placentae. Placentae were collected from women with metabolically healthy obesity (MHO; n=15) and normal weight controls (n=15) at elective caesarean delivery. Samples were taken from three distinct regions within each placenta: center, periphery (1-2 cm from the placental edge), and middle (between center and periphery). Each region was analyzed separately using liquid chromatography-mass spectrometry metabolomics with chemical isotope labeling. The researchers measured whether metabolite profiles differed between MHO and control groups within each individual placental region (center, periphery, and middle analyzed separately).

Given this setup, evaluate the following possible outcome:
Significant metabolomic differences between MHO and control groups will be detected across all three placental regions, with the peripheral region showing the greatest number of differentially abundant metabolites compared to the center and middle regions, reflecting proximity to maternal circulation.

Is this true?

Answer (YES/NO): NO